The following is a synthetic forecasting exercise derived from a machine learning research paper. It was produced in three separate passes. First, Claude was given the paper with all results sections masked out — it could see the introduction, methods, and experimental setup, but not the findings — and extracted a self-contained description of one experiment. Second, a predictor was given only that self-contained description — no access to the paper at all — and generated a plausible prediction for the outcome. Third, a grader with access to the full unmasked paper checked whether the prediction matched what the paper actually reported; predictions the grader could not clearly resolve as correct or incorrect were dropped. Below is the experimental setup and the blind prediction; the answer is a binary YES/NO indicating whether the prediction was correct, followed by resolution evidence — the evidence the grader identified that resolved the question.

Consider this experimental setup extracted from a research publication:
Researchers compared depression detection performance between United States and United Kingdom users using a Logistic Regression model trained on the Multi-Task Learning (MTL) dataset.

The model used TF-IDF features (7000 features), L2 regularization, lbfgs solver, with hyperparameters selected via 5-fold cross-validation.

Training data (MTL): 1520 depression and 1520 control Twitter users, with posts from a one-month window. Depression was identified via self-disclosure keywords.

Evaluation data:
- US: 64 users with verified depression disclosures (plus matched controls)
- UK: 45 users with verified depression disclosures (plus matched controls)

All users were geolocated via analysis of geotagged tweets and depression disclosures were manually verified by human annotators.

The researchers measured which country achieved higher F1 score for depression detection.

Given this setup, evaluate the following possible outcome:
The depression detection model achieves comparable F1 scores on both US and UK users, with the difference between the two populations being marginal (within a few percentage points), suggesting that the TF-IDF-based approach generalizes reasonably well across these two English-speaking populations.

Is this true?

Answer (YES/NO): NO